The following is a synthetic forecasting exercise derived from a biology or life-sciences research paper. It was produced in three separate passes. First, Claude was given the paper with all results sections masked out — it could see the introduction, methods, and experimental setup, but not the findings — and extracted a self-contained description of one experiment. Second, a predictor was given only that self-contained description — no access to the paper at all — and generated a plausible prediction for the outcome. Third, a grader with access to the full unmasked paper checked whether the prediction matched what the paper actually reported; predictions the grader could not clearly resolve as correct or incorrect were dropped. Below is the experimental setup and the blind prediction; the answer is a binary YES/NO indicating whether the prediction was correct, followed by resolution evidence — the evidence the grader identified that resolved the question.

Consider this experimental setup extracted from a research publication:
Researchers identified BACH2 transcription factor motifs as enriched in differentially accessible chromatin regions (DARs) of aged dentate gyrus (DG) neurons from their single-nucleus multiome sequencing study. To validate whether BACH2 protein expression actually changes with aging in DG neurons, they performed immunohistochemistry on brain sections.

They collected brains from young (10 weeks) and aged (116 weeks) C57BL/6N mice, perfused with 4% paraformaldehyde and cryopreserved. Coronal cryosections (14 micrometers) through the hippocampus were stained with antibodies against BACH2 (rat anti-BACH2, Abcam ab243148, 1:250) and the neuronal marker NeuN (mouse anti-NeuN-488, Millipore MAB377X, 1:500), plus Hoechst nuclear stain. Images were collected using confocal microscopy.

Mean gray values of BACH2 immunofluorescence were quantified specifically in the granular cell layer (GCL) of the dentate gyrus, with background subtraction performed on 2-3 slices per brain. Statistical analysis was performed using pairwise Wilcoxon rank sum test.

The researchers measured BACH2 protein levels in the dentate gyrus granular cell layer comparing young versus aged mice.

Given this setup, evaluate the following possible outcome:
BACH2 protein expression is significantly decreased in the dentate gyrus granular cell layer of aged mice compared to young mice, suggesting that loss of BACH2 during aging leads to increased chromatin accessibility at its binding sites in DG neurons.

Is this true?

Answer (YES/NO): YES